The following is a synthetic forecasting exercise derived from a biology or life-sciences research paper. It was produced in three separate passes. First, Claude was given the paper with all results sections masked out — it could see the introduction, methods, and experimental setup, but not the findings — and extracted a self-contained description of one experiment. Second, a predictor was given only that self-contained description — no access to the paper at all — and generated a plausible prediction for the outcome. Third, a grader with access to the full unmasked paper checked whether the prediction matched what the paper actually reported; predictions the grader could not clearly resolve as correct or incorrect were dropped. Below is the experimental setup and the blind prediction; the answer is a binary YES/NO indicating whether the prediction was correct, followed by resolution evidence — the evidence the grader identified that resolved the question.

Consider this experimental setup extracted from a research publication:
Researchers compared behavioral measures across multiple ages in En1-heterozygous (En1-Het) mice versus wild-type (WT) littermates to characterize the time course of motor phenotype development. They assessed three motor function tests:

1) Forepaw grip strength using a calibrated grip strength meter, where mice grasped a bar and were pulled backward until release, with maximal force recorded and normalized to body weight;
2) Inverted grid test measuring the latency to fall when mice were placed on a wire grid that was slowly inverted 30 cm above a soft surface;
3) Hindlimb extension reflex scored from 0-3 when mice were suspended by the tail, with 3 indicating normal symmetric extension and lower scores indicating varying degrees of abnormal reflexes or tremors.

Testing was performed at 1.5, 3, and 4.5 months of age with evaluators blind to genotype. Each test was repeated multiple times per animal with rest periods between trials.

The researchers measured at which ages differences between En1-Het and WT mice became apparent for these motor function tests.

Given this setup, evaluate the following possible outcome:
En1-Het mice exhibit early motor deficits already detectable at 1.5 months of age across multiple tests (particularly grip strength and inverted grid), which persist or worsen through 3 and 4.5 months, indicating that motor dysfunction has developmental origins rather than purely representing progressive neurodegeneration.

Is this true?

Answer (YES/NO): NO